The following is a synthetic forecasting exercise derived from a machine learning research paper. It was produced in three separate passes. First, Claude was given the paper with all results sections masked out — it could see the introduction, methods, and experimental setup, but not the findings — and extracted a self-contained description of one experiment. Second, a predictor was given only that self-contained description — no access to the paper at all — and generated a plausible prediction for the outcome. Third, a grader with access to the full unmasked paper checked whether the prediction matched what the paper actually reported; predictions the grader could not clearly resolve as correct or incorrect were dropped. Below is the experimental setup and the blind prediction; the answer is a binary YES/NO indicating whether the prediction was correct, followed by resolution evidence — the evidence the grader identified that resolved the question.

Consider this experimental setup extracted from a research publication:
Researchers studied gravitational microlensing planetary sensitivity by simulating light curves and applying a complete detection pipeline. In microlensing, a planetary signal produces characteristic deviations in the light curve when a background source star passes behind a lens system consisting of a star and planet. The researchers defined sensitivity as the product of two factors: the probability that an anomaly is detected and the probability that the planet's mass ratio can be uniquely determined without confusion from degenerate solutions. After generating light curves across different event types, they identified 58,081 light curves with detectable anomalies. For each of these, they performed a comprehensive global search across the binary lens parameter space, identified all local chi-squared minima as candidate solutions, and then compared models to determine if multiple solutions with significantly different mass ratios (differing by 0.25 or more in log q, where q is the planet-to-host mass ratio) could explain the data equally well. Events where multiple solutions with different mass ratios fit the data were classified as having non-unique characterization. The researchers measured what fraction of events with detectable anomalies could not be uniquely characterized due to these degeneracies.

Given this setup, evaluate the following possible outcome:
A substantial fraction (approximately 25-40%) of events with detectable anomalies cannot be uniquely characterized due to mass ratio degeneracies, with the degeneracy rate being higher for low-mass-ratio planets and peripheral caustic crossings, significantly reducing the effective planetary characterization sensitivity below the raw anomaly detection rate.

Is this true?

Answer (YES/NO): NO